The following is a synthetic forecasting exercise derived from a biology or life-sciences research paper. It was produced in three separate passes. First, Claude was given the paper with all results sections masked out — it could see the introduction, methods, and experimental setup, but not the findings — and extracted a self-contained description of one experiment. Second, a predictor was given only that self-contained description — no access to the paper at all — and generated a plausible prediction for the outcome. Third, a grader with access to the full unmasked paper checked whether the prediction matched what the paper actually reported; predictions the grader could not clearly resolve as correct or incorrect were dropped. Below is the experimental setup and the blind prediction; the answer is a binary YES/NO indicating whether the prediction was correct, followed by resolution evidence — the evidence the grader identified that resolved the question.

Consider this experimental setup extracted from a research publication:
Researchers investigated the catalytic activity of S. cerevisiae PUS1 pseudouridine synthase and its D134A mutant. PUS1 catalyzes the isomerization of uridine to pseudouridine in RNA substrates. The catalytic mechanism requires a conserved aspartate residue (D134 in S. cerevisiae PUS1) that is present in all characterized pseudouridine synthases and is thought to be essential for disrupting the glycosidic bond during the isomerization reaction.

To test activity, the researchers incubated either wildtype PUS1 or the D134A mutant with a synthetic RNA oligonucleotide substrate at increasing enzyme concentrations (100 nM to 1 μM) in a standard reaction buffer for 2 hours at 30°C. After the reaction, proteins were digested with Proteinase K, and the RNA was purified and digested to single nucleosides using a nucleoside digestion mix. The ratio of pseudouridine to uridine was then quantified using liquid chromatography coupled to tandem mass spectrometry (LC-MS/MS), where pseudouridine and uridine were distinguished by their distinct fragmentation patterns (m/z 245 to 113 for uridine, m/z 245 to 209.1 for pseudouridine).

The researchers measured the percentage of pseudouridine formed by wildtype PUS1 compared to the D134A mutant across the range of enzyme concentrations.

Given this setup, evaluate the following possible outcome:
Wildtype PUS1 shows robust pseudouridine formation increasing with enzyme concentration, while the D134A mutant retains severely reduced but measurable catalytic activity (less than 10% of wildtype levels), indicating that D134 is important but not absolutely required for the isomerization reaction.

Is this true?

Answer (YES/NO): NO